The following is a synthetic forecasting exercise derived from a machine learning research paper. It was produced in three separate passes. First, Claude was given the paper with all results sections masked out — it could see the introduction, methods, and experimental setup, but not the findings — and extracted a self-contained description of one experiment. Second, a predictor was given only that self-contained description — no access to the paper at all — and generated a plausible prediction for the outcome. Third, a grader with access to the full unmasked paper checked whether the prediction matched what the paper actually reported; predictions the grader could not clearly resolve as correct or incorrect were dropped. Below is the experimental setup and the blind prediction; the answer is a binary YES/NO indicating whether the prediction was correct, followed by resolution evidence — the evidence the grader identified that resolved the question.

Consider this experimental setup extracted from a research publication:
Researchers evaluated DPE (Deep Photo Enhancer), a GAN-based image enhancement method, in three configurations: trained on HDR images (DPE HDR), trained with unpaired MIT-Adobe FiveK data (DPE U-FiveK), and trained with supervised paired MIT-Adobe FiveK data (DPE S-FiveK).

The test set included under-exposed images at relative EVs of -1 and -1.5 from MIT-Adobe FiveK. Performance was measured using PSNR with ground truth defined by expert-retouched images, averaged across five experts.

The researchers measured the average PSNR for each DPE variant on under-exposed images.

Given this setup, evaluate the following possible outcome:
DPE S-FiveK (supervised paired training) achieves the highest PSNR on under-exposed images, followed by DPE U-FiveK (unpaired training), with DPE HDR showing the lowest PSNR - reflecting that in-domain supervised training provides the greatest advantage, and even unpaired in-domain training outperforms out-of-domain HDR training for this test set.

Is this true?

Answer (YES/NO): YES